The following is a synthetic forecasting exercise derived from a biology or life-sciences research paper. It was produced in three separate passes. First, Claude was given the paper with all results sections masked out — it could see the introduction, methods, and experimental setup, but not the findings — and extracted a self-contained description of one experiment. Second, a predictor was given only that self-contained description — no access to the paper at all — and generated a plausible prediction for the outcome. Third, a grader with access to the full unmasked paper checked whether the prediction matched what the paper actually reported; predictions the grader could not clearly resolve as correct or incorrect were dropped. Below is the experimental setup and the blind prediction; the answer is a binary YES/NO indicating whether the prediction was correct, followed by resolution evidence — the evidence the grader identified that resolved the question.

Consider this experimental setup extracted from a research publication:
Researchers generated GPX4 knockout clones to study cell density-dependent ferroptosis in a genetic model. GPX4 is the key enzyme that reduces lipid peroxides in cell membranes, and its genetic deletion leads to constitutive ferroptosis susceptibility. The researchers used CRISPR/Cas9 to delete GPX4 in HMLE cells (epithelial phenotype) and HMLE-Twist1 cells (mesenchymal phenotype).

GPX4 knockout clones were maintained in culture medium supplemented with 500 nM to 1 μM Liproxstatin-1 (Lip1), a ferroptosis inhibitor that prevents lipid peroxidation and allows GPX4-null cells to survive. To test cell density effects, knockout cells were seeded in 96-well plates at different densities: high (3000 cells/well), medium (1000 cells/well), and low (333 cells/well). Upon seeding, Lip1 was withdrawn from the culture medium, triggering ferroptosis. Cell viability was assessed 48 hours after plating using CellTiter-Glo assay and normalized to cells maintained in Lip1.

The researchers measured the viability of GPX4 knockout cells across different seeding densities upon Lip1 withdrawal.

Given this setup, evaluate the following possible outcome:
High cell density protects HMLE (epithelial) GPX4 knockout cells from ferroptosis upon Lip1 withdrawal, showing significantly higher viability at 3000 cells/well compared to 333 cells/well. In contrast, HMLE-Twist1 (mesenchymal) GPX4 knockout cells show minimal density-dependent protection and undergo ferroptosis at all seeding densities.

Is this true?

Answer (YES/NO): NO